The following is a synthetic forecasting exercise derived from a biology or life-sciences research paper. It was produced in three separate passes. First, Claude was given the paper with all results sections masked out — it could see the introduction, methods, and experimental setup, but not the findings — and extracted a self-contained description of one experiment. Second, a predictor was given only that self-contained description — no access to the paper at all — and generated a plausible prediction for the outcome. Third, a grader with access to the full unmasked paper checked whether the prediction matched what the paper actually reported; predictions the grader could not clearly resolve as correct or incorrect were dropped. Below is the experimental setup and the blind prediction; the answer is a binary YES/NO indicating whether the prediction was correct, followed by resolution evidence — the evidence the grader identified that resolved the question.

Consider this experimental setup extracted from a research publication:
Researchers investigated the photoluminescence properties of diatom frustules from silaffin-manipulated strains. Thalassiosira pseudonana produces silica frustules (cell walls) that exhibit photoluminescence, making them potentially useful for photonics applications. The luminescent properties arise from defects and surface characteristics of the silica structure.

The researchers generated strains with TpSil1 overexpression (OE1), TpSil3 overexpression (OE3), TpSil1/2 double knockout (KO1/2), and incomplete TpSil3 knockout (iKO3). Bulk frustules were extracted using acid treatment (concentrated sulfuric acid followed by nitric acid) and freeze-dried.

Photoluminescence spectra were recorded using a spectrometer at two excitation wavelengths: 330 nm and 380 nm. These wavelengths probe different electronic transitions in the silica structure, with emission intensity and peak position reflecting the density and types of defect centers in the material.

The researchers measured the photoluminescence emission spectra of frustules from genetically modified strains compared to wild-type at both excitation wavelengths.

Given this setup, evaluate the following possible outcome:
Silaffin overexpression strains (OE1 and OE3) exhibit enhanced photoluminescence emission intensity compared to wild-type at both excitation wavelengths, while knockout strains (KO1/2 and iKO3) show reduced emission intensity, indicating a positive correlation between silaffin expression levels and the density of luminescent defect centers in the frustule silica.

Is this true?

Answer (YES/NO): NO